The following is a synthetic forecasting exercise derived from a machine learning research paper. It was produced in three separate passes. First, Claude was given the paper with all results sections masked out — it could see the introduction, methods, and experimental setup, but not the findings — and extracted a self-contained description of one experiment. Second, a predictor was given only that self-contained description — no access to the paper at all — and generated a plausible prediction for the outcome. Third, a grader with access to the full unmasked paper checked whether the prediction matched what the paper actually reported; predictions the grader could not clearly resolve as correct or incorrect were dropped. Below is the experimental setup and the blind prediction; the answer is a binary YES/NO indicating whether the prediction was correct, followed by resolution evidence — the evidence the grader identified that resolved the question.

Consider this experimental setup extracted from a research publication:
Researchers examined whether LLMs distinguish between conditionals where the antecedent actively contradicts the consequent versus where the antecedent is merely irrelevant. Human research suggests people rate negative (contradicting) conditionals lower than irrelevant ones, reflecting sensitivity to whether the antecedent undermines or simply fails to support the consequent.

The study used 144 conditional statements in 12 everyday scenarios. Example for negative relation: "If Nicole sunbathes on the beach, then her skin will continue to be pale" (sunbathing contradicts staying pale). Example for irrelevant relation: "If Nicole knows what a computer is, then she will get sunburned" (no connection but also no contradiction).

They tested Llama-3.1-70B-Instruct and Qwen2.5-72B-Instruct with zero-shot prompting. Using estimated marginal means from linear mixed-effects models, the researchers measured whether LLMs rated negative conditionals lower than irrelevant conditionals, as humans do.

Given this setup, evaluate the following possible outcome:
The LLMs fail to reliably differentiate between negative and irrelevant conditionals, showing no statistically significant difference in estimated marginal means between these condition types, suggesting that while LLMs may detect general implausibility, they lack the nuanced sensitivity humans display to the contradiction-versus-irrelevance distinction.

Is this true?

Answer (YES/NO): NO